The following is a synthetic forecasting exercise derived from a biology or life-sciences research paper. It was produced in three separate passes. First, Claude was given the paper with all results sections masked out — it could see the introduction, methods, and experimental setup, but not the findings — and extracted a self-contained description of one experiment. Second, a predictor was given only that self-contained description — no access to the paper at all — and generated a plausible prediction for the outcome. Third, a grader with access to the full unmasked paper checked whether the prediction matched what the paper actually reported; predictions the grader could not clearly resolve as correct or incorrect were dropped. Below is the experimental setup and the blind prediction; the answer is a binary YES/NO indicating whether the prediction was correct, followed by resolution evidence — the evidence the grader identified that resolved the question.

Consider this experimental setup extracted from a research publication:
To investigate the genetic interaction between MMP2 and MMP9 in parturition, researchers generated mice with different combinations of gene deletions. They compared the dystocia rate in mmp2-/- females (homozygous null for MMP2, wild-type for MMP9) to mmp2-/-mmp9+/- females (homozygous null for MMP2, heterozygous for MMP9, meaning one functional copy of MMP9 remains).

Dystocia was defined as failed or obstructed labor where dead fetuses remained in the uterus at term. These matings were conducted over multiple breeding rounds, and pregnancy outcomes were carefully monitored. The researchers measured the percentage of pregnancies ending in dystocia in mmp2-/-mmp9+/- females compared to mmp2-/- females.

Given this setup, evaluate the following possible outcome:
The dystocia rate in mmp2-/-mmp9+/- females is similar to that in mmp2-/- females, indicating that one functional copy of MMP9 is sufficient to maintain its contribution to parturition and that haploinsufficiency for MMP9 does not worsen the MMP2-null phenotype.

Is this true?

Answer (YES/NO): NO